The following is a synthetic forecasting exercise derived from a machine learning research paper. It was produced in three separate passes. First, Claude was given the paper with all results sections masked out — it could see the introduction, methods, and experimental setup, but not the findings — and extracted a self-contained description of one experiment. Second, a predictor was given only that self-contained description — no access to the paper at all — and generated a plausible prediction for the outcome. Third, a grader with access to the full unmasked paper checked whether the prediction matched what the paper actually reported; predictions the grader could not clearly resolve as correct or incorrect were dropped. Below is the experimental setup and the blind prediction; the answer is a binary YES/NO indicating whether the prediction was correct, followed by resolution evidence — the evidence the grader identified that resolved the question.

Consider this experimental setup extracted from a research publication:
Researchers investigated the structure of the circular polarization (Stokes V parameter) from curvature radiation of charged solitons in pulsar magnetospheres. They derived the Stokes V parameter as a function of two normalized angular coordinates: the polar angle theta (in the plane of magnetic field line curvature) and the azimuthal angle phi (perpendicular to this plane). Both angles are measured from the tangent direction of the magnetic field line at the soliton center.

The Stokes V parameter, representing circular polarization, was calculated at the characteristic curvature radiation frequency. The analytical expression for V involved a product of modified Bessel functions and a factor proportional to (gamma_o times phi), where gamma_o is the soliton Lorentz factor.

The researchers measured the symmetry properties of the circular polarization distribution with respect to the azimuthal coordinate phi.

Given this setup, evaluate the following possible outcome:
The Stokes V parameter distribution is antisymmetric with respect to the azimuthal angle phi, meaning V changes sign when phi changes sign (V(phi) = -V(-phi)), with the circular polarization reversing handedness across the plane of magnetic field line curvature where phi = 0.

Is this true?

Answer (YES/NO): YES